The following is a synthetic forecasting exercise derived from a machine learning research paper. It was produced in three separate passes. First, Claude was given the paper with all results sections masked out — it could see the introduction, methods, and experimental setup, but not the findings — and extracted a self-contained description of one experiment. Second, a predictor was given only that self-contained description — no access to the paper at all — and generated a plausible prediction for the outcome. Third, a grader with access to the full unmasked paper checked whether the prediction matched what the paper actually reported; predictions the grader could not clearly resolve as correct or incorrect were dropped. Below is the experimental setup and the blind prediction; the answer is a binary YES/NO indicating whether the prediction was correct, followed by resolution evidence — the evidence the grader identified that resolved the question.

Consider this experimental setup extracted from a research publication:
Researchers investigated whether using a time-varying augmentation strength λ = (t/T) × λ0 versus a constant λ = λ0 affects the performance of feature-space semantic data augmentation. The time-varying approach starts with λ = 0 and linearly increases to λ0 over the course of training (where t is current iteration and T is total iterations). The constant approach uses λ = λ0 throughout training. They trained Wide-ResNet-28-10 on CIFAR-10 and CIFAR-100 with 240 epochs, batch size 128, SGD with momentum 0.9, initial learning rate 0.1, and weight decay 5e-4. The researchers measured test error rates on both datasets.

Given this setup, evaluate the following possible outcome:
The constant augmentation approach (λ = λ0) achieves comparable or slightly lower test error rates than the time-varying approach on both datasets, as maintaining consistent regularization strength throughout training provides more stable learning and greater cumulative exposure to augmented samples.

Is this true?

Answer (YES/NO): NO